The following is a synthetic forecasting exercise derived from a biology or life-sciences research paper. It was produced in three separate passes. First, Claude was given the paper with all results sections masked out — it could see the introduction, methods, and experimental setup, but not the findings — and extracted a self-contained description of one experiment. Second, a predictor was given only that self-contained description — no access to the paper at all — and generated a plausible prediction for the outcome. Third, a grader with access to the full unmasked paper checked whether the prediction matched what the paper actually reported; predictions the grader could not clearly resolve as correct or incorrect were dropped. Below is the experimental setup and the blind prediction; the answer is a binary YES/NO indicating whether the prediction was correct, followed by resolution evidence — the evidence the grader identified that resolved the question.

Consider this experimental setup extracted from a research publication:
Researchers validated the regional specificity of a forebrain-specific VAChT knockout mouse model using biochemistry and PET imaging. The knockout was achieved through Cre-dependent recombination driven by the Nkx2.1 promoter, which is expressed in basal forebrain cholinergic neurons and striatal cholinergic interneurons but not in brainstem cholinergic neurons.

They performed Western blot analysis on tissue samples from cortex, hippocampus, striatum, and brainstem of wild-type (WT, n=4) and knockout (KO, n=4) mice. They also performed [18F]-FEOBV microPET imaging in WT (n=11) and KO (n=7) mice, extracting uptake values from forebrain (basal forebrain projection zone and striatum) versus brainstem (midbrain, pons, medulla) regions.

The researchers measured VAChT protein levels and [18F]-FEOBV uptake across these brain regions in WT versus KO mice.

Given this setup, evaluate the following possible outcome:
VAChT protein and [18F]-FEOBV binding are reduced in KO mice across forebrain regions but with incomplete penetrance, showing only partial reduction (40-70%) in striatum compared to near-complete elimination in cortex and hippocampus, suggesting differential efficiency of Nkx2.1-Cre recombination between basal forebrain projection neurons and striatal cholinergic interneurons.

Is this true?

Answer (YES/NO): NO